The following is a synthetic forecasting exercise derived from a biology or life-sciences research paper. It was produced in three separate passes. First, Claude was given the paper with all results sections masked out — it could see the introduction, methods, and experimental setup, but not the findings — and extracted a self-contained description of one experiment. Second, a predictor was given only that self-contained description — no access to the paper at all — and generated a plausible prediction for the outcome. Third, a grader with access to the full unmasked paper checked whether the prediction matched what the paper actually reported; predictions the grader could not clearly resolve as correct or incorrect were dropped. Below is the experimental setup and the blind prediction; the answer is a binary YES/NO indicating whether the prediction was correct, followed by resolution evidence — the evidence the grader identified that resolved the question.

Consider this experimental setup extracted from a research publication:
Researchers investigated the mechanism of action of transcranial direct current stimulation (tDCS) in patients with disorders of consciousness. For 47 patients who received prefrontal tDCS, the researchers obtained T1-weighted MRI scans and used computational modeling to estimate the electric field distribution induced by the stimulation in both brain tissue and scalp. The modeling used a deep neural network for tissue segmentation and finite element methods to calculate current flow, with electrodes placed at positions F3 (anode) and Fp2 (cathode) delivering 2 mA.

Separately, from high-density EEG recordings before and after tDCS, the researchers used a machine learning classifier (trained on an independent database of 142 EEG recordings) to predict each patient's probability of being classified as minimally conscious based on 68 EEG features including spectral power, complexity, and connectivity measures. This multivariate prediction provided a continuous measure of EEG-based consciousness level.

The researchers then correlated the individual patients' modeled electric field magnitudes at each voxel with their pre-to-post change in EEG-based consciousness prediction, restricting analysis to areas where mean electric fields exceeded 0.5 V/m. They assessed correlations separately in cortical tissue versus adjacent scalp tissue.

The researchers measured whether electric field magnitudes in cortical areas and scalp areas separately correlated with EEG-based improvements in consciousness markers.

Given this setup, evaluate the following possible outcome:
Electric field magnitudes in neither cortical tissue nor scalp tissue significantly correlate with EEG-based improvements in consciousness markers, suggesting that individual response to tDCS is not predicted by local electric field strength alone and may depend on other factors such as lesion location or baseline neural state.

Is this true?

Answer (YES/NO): NO